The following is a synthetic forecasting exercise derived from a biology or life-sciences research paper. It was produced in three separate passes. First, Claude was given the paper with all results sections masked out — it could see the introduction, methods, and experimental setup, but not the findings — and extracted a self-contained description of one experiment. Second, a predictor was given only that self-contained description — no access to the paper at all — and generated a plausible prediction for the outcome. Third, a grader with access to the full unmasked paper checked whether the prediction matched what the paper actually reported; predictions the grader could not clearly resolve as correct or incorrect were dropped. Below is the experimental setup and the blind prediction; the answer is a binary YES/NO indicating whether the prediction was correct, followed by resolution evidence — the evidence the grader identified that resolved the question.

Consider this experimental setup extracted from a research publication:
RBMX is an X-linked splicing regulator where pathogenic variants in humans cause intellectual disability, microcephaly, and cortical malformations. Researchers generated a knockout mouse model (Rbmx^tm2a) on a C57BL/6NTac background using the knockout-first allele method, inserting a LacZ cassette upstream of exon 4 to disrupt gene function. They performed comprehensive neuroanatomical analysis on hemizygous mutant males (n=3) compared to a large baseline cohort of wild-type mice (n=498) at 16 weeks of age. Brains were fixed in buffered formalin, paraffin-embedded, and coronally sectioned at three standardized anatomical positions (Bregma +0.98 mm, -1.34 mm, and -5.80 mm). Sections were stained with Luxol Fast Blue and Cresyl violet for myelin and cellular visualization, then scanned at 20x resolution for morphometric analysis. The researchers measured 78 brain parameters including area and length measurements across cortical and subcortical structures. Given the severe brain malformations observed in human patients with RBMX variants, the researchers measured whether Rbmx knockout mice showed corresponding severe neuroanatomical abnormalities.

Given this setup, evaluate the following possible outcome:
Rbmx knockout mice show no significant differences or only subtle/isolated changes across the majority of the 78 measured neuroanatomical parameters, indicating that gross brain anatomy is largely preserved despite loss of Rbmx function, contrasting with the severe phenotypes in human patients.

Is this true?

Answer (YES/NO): YES